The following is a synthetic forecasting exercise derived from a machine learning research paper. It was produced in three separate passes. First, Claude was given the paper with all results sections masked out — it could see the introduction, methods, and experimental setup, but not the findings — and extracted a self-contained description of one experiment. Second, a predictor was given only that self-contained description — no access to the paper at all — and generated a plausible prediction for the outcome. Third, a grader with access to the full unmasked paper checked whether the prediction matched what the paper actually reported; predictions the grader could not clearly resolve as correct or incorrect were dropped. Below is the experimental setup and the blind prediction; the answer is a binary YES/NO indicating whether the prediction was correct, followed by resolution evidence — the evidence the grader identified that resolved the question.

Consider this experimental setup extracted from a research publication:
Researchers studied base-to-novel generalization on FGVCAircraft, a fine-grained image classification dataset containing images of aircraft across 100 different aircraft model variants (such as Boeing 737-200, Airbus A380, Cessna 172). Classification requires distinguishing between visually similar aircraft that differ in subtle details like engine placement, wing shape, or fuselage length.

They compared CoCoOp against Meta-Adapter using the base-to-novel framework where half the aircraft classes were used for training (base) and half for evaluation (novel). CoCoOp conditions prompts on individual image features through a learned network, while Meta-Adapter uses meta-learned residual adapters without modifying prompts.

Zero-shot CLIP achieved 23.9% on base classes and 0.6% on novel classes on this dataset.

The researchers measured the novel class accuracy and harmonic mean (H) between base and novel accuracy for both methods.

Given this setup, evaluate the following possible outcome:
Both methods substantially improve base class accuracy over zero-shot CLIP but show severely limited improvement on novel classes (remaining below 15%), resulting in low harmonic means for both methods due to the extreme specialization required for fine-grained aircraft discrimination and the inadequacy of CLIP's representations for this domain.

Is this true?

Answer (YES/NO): NO